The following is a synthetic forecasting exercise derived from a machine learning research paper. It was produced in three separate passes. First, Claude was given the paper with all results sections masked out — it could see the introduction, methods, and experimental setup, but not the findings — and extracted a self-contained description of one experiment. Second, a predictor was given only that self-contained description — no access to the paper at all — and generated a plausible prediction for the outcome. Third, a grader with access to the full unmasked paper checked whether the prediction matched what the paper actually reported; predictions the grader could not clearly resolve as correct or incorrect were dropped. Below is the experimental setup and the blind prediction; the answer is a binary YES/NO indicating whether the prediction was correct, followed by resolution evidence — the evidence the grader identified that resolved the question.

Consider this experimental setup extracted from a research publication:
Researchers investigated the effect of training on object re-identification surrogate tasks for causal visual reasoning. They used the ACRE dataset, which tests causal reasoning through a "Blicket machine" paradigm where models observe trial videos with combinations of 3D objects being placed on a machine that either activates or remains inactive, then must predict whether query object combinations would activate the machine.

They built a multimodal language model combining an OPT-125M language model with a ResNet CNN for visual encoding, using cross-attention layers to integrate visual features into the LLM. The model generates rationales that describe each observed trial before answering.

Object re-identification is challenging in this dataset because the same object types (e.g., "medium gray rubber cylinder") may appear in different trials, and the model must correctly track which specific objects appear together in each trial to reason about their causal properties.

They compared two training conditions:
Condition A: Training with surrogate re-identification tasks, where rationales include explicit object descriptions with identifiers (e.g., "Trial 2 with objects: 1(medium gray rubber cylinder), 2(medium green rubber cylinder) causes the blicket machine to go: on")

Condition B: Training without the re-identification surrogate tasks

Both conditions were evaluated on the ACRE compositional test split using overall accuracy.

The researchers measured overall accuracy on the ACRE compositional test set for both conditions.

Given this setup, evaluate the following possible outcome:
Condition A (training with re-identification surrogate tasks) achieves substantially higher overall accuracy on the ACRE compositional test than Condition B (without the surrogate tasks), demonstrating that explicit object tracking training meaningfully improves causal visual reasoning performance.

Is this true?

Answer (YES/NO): YES